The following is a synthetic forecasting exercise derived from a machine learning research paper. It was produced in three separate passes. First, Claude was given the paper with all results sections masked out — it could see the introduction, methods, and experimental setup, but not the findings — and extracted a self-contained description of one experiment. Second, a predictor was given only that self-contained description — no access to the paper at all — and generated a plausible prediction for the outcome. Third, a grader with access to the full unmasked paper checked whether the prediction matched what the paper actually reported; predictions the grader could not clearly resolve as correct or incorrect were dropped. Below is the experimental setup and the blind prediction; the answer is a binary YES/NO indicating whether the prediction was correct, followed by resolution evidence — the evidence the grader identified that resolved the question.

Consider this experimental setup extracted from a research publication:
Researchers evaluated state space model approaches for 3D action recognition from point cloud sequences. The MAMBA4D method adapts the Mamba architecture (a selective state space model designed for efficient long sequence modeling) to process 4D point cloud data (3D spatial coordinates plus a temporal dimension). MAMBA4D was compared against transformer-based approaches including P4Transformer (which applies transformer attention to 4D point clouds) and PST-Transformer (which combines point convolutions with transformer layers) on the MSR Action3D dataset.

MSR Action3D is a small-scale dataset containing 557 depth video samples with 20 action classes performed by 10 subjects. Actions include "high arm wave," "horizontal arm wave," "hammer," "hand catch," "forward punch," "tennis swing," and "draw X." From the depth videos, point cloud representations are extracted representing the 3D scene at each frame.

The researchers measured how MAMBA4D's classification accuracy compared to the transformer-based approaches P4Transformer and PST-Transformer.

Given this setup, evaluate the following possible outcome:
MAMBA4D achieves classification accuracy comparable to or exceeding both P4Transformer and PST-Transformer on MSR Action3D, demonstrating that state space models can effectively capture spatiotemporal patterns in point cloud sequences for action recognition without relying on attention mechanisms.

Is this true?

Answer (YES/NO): NO